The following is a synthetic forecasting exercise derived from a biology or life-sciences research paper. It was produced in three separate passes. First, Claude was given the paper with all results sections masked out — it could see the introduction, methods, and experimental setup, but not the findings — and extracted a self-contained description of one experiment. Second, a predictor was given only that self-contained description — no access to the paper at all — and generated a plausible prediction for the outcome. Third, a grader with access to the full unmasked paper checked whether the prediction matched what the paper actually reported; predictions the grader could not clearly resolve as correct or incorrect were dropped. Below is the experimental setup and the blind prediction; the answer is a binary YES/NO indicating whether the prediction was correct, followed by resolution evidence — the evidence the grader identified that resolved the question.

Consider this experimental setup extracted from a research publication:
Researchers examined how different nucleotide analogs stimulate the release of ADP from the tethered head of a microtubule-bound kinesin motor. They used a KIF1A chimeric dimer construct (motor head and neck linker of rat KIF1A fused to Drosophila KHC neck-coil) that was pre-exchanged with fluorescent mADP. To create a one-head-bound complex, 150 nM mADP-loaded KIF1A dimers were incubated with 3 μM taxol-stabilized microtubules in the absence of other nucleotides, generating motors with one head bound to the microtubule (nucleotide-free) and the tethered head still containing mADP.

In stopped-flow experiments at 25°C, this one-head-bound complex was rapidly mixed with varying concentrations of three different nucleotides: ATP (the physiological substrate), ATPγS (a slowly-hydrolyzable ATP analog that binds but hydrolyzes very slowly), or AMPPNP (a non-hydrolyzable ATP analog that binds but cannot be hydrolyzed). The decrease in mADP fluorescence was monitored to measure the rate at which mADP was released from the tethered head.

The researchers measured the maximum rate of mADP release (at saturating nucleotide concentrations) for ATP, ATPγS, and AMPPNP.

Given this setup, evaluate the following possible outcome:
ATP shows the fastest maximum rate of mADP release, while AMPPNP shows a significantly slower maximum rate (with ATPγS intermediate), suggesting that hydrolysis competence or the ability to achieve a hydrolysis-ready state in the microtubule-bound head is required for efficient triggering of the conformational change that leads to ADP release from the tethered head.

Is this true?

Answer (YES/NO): YES